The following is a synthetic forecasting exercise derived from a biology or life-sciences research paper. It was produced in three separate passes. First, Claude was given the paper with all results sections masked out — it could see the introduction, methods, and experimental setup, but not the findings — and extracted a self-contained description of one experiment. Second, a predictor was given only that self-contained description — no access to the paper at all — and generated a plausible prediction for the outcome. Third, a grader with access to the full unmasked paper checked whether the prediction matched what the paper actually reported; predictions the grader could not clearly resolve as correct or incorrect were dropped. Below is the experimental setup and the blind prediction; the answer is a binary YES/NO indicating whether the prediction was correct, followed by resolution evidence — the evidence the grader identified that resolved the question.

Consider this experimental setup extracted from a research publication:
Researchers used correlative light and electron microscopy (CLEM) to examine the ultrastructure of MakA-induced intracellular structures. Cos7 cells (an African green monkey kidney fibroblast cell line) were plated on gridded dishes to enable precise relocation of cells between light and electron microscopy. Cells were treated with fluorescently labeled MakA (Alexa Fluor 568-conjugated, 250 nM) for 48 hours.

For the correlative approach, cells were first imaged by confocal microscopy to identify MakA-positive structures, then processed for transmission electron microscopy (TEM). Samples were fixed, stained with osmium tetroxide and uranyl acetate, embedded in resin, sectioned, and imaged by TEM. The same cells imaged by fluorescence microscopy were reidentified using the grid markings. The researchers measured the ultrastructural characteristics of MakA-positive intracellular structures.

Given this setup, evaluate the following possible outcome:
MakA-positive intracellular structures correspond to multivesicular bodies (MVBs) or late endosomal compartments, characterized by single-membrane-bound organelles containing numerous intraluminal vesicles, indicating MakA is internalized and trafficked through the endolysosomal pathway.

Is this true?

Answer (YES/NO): NO